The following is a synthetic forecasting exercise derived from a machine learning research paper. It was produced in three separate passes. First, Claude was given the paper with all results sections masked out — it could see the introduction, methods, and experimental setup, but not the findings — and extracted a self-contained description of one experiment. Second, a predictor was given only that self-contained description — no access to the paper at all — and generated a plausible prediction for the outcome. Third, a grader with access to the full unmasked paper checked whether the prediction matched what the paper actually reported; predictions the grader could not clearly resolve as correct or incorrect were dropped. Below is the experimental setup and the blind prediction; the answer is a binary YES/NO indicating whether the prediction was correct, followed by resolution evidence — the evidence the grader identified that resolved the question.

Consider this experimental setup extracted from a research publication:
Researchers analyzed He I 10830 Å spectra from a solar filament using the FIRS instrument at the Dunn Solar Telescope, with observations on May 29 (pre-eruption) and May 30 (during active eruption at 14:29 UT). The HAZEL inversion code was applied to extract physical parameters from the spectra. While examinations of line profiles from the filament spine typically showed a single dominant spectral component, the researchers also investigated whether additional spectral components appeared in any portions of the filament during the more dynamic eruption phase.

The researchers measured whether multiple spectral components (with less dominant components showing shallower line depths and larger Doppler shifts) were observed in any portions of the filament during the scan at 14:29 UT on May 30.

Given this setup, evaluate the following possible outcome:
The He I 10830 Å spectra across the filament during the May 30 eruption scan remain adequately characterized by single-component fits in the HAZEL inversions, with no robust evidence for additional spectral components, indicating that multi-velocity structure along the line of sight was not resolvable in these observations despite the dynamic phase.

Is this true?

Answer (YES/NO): NO